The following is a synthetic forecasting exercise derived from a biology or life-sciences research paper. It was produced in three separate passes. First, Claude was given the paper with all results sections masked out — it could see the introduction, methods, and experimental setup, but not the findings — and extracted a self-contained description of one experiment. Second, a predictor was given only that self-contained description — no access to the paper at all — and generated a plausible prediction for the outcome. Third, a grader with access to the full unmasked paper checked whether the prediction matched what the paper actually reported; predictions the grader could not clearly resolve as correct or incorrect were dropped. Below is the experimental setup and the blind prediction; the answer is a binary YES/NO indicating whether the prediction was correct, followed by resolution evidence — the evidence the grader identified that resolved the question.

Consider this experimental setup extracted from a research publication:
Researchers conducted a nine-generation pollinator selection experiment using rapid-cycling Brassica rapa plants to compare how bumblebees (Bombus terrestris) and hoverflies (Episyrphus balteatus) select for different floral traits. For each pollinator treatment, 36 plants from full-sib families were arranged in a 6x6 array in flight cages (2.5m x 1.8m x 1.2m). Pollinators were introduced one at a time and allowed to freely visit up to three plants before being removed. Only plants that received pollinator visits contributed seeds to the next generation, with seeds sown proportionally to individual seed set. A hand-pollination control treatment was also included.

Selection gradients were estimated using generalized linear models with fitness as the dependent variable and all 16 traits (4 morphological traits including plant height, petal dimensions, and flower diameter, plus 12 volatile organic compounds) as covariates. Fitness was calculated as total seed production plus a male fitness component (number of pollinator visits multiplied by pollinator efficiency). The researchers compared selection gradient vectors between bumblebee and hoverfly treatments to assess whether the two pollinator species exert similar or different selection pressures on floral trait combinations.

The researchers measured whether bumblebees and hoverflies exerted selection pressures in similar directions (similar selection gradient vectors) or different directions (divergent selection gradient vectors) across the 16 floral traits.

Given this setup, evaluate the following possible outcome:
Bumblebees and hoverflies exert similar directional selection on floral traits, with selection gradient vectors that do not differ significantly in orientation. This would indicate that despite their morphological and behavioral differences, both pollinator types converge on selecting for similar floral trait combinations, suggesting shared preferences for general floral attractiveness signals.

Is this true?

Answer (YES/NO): NO